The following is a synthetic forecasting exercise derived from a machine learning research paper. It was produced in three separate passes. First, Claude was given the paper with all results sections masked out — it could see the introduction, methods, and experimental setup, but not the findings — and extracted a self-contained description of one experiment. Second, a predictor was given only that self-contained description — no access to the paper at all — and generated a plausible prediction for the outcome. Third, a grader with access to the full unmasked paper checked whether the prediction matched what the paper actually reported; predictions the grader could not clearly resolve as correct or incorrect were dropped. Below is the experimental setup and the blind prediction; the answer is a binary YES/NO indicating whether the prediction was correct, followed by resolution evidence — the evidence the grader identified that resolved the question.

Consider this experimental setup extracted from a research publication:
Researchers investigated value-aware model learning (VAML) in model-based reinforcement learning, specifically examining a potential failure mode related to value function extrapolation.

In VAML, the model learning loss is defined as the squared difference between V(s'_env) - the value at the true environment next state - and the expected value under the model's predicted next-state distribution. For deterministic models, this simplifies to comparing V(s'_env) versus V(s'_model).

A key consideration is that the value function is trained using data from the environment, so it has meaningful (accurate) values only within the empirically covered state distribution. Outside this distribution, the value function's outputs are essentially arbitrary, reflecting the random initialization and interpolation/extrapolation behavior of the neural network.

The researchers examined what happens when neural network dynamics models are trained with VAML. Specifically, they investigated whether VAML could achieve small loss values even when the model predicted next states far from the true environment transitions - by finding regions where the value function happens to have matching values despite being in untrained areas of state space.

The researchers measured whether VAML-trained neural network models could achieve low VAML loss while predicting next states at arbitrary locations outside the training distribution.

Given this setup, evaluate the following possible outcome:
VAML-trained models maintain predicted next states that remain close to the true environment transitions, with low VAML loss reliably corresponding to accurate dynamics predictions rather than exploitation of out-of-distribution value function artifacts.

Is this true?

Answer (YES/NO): NO